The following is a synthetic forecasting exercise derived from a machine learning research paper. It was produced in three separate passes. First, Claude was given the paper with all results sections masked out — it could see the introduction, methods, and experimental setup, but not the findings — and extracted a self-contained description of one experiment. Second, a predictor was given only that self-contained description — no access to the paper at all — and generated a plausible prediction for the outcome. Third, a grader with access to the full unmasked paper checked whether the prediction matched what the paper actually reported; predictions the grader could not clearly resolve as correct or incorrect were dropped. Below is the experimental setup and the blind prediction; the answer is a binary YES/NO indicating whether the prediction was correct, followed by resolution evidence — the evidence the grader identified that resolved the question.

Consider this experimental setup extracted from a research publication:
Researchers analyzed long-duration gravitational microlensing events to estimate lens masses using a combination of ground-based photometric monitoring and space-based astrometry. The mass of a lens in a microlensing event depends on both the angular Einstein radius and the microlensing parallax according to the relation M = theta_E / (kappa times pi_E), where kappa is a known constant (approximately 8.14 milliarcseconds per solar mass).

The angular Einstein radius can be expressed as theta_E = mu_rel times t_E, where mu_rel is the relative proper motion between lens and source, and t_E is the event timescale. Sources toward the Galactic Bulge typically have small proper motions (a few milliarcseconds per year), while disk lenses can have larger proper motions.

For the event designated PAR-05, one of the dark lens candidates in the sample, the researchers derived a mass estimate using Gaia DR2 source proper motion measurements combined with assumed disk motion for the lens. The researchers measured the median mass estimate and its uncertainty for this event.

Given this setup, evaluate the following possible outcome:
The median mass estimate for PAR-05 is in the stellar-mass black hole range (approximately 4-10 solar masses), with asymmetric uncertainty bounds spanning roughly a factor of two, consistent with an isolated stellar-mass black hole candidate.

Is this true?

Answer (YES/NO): YES